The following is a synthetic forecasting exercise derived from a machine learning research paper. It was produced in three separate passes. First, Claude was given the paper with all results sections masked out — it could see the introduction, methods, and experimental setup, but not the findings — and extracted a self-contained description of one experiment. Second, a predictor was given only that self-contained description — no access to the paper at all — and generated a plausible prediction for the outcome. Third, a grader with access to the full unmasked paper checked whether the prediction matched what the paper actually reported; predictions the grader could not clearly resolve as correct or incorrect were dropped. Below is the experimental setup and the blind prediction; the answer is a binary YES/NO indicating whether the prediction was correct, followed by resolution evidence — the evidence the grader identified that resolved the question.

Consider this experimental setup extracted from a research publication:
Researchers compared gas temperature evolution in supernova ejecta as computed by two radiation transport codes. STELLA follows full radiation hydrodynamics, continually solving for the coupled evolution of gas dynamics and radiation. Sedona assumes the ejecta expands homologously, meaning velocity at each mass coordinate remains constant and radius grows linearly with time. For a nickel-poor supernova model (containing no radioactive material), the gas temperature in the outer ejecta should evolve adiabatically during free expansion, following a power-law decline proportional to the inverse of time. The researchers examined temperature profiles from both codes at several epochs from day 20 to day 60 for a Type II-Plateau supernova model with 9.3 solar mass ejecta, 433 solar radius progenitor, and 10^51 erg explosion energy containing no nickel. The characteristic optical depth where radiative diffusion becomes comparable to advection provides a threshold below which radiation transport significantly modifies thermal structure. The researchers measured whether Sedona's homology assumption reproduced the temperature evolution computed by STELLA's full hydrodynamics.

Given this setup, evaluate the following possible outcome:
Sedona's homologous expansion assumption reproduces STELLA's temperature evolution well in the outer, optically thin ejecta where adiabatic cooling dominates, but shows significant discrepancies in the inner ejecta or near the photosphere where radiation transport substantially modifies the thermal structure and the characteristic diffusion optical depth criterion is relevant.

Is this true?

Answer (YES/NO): NO